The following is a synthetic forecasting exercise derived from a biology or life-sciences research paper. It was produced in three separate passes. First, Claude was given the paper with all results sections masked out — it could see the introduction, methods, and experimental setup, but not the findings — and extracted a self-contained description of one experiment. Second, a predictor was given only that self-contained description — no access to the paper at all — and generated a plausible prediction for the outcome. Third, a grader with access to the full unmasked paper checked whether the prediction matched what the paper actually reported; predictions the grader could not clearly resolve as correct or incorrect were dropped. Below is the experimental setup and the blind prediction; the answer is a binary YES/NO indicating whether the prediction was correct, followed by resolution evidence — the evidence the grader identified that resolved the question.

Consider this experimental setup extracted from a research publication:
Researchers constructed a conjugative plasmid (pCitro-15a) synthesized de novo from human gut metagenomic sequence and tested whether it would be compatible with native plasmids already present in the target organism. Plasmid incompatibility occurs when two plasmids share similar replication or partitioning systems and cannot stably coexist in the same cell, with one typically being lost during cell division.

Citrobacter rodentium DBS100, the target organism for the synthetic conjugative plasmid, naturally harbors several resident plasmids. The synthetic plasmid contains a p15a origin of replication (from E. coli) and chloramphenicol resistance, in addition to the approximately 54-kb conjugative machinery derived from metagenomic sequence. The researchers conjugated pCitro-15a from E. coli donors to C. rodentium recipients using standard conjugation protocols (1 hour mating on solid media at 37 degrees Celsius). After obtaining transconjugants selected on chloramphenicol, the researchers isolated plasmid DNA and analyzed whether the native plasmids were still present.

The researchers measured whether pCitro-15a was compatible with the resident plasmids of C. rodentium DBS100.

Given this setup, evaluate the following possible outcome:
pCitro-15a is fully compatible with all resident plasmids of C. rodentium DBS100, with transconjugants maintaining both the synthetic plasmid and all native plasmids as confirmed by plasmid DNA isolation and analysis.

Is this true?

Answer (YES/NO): YES